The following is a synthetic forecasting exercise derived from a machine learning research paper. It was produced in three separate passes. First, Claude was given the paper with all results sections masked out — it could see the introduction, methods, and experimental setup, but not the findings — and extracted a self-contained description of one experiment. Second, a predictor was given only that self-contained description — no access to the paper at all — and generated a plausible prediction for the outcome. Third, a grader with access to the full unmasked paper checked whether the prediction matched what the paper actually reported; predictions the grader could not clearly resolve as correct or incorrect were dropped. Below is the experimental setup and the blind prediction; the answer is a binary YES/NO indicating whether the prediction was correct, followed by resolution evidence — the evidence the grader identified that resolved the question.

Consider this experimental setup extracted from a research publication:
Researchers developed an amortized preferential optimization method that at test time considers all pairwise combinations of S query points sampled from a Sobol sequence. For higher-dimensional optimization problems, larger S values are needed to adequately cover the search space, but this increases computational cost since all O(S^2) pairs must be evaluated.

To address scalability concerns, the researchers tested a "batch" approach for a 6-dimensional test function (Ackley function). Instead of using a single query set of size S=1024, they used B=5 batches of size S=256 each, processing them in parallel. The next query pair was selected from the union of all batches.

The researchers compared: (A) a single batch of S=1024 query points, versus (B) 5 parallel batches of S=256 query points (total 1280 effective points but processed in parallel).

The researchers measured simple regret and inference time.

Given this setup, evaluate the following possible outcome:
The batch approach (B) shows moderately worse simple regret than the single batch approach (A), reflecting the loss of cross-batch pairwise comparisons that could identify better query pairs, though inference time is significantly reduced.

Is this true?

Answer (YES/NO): NO